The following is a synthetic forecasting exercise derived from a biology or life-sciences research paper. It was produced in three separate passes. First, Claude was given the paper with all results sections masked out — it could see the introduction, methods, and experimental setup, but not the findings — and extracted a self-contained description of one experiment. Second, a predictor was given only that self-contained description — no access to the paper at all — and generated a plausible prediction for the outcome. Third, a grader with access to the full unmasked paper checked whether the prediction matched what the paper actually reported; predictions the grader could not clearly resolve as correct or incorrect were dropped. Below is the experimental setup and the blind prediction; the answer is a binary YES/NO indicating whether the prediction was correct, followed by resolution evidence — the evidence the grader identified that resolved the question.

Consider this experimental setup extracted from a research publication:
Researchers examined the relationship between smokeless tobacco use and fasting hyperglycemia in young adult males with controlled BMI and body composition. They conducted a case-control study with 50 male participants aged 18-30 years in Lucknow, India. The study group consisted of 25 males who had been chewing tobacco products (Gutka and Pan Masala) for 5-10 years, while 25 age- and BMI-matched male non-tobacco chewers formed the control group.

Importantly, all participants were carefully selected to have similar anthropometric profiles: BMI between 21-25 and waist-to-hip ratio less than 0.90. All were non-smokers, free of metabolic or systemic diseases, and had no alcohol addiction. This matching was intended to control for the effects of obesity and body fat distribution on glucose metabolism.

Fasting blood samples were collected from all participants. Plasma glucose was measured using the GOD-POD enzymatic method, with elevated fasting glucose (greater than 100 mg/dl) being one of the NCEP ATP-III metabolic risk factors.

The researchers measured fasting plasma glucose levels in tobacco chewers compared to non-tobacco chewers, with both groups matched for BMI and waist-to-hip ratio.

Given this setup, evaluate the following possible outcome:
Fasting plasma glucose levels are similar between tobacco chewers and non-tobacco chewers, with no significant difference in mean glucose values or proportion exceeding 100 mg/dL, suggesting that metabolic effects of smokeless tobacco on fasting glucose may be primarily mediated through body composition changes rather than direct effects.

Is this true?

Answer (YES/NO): NO